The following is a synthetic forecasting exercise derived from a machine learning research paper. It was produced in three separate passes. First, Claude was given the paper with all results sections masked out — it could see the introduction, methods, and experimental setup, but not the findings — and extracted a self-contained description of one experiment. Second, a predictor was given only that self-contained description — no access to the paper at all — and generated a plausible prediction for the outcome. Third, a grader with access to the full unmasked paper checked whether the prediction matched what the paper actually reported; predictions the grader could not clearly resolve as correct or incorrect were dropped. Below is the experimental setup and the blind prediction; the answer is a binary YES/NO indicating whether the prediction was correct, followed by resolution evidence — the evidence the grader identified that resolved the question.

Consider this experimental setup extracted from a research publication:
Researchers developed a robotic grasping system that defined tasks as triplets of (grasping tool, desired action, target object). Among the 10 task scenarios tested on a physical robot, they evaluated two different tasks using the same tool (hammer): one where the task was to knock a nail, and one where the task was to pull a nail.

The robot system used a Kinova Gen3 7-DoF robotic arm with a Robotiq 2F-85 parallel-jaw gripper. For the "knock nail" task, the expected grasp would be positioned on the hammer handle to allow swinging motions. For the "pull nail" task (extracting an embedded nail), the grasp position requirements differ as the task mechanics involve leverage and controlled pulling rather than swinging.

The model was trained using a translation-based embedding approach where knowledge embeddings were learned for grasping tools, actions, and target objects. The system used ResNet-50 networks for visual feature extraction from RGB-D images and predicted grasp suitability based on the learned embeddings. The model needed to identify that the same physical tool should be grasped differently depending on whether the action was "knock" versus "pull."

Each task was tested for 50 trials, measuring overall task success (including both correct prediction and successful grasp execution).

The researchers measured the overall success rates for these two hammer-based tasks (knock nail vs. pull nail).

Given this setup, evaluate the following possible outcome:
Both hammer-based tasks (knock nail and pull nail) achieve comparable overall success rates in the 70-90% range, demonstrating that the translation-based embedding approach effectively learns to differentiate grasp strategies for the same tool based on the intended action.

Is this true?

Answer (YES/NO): YES